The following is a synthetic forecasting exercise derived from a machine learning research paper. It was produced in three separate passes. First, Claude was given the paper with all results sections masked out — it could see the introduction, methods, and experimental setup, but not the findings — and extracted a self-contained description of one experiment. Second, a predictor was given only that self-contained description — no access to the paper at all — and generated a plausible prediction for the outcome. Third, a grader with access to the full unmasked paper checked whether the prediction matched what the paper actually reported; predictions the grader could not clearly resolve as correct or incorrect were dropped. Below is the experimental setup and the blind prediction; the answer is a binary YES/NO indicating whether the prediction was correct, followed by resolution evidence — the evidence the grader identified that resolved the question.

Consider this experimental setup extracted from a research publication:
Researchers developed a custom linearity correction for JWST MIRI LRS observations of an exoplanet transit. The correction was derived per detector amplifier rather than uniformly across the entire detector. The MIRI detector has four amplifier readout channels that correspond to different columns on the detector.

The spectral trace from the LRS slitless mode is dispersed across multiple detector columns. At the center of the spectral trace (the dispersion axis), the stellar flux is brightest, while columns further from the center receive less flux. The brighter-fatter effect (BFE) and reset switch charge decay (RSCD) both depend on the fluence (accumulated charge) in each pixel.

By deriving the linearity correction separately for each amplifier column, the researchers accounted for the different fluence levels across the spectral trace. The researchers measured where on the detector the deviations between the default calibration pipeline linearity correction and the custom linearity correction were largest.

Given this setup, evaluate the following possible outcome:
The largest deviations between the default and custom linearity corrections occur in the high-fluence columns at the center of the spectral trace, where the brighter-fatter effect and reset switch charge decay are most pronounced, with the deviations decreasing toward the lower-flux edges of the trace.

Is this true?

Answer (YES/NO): YES